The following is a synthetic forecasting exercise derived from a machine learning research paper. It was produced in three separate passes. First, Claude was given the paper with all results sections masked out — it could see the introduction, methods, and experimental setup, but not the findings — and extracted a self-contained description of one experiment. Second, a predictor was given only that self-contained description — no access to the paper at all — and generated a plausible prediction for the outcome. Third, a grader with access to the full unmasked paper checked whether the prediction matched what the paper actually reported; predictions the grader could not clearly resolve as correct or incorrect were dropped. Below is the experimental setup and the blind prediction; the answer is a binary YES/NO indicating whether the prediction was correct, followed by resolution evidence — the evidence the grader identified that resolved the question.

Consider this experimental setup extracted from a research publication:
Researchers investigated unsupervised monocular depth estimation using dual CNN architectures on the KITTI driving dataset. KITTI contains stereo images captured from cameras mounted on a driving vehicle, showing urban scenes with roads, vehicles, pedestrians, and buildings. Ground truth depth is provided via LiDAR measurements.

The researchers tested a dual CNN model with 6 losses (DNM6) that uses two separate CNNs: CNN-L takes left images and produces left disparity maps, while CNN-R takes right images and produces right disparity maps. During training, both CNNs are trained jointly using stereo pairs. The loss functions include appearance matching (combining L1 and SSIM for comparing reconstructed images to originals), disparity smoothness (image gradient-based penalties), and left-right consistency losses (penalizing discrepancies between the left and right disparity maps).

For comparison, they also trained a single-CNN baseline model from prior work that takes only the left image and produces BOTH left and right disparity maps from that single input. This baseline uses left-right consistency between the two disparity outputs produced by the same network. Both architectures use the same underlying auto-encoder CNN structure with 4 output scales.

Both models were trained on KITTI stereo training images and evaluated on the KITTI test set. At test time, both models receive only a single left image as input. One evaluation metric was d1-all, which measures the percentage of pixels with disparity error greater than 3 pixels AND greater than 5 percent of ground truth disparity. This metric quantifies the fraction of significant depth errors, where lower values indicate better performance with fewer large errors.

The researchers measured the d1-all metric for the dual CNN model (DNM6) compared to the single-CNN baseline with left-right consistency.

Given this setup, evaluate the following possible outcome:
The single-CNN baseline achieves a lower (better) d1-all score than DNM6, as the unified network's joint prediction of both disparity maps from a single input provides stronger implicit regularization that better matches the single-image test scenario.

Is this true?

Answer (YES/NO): YES